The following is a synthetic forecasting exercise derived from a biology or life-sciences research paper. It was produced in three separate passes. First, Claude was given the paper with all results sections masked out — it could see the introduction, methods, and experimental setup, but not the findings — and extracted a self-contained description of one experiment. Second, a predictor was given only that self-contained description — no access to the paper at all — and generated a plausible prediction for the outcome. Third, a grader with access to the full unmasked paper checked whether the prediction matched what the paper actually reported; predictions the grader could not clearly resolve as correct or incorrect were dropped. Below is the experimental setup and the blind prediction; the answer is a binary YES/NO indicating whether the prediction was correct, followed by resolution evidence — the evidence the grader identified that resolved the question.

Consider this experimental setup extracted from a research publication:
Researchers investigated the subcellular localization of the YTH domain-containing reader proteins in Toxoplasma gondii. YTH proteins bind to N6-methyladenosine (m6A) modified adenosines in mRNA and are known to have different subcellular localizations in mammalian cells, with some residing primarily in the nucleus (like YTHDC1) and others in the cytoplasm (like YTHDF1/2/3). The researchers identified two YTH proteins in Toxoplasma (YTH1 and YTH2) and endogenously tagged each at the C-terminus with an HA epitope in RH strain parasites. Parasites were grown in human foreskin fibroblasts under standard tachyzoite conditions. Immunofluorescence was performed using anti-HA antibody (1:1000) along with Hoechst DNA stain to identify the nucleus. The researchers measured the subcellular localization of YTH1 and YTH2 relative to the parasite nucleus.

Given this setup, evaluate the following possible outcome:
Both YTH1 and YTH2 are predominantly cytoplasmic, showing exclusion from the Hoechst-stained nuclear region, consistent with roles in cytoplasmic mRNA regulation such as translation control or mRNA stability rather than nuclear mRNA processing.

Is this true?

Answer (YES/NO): NO